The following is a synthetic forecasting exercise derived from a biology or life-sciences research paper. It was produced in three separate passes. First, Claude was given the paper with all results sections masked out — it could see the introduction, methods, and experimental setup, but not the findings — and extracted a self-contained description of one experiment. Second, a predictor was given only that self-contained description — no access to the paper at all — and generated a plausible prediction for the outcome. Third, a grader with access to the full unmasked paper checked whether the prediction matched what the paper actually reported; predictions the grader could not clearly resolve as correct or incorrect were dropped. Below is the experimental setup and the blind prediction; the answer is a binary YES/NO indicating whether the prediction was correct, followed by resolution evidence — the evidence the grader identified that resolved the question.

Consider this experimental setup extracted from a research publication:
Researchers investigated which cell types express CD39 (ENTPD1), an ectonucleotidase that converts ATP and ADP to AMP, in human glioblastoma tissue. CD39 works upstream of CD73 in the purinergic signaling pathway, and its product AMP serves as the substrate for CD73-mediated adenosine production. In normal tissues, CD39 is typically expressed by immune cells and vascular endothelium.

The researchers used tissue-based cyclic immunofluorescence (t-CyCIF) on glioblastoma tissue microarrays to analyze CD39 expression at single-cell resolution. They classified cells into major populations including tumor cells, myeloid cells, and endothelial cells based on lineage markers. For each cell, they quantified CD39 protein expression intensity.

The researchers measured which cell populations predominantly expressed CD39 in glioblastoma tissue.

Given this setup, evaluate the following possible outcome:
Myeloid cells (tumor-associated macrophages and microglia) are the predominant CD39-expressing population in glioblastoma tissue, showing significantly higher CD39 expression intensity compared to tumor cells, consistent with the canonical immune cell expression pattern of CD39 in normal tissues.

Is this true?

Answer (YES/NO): YES